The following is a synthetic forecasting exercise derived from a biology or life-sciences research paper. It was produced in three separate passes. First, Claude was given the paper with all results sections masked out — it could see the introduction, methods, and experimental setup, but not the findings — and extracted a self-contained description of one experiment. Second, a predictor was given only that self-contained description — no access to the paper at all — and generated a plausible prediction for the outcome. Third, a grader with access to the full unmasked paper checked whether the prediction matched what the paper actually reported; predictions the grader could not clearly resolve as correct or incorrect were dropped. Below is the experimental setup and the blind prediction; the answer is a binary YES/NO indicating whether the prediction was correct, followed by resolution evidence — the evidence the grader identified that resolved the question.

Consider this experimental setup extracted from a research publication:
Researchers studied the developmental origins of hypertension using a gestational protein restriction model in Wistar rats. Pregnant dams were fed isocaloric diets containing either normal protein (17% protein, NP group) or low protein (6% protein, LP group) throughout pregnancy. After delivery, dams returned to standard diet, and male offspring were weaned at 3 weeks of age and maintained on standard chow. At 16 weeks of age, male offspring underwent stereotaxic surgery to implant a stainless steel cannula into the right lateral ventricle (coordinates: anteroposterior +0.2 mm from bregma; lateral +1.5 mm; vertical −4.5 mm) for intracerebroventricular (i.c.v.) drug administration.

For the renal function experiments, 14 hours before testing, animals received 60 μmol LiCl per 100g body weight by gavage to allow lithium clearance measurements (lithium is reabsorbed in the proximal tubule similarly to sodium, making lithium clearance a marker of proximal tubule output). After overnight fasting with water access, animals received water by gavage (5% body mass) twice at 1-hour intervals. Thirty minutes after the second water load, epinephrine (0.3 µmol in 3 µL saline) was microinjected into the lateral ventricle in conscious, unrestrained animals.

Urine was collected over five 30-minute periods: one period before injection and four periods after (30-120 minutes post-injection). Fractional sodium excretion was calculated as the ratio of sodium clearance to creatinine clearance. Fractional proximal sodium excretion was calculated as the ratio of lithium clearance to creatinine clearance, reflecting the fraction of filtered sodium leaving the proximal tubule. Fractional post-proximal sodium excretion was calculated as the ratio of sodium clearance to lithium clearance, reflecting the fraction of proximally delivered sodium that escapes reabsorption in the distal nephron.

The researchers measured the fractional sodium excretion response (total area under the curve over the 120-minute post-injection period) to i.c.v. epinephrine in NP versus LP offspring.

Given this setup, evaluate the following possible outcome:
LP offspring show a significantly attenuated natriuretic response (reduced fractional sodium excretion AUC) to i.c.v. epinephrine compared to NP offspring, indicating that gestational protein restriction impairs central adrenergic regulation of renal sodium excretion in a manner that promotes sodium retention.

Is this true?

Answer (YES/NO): YES